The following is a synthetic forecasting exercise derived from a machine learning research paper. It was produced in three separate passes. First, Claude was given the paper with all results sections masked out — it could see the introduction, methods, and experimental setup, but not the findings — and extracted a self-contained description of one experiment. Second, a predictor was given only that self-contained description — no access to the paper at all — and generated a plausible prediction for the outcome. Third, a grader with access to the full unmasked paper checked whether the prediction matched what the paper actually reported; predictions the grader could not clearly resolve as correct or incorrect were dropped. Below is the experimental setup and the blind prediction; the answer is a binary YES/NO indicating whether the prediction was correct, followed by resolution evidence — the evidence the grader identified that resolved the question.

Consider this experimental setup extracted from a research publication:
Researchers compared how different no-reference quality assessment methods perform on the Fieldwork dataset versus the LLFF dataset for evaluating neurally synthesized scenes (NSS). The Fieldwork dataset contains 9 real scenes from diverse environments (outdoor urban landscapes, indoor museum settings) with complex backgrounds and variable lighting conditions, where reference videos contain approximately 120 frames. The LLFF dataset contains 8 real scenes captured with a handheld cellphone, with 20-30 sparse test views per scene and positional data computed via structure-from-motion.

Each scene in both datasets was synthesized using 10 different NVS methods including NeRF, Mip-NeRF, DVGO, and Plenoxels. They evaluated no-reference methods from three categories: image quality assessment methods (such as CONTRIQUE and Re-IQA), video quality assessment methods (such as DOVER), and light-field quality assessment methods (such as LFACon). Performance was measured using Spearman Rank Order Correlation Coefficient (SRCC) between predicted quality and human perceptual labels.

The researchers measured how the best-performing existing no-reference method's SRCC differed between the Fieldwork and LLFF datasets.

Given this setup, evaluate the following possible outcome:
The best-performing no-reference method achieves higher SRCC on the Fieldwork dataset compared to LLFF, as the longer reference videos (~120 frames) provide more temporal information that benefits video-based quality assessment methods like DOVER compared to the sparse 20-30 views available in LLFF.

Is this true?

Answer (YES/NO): NO